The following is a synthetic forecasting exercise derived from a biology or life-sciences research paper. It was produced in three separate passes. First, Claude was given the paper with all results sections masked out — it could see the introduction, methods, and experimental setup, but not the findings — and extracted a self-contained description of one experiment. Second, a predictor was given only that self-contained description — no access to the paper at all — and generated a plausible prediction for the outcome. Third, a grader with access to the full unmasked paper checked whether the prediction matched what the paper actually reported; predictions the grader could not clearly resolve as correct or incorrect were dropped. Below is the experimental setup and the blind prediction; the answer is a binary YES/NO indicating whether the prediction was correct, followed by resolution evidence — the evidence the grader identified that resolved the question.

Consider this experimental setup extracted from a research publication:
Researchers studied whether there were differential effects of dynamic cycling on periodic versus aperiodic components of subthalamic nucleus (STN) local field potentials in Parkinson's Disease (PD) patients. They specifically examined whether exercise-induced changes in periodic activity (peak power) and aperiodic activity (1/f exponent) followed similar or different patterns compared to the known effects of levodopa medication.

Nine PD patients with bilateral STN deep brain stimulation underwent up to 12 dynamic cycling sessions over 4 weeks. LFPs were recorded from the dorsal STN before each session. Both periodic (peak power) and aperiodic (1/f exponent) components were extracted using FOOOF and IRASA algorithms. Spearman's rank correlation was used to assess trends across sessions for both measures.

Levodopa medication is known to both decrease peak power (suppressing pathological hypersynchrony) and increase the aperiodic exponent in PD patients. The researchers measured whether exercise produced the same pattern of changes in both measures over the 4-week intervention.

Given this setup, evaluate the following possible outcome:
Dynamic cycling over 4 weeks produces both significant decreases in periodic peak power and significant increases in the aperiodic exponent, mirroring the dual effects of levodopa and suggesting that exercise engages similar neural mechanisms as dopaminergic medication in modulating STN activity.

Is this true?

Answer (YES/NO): NO